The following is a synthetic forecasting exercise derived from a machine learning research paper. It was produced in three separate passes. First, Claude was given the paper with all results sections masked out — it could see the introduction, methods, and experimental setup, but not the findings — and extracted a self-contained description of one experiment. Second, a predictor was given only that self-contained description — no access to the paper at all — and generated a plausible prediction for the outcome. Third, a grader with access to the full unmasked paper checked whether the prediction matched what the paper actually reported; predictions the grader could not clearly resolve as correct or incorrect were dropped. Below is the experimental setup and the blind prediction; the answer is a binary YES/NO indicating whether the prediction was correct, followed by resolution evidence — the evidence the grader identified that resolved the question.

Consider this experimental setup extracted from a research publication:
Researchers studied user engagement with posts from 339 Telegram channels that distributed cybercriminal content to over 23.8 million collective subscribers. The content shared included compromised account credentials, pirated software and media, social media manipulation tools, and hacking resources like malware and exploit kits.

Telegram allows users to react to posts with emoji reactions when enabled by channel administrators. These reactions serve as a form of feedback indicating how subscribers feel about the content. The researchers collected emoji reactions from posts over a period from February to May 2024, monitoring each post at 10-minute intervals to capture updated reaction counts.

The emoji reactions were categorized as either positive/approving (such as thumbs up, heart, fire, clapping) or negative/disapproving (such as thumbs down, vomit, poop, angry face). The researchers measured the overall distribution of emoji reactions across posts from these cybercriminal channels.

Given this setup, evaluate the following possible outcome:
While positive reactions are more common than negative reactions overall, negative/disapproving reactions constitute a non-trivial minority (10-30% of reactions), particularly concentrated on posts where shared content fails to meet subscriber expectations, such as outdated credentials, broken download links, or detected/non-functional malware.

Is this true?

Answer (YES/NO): NO